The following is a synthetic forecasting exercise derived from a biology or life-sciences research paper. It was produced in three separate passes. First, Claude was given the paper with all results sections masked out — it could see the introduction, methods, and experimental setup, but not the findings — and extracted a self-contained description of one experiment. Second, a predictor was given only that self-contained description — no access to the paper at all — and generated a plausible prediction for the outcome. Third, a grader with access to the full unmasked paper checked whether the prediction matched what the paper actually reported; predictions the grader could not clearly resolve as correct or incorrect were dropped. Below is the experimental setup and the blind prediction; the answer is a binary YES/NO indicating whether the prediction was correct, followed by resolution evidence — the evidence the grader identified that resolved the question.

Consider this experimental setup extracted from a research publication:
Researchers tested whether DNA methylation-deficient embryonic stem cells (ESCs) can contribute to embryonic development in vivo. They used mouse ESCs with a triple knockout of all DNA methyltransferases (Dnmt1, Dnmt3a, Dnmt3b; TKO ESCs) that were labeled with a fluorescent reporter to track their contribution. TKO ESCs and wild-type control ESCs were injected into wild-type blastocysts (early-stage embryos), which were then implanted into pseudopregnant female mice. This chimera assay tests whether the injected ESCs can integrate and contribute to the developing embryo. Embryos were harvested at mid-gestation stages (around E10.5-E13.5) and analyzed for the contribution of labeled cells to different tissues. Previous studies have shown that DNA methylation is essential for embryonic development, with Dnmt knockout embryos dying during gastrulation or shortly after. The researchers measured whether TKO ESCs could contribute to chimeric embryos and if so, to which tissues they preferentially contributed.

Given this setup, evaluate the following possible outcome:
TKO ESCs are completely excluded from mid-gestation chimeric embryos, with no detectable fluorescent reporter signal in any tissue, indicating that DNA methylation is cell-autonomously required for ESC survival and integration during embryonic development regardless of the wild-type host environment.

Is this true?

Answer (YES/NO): NO